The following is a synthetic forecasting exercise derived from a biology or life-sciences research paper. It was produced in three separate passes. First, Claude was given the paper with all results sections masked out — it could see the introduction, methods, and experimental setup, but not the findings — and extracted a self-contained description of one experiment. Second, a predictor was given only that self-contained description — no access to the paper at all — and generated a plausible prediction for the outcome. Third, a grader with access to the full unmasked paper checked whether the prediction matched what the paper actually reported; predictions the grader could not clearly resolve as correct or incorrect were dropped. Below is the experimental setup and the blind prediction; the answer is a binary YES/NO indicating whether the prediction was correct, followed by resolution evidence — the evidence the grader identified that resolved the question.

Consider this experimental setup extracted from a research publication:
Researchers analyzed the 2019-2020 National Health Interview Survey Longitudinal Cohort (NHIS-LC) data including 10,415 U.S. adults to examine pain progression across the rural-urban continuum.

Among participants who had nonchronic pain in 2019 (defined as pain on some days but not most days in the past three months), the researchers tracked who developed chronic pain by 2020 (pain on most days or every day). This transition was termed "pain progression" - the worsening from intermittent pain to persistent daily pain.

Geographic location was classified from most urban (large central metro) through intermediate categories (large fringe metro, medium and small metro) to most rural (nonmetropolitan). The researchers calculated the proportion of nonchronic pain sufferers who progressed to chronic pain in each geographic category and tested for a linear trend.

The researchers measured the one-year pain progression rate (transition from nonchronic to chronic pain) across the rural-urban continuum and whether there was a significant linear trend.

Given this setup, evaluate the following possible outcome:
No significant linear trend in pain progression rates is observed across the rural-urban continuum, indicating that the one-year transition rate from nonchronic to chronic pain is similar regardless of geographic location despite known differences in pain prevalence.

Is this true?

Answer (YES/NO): NO